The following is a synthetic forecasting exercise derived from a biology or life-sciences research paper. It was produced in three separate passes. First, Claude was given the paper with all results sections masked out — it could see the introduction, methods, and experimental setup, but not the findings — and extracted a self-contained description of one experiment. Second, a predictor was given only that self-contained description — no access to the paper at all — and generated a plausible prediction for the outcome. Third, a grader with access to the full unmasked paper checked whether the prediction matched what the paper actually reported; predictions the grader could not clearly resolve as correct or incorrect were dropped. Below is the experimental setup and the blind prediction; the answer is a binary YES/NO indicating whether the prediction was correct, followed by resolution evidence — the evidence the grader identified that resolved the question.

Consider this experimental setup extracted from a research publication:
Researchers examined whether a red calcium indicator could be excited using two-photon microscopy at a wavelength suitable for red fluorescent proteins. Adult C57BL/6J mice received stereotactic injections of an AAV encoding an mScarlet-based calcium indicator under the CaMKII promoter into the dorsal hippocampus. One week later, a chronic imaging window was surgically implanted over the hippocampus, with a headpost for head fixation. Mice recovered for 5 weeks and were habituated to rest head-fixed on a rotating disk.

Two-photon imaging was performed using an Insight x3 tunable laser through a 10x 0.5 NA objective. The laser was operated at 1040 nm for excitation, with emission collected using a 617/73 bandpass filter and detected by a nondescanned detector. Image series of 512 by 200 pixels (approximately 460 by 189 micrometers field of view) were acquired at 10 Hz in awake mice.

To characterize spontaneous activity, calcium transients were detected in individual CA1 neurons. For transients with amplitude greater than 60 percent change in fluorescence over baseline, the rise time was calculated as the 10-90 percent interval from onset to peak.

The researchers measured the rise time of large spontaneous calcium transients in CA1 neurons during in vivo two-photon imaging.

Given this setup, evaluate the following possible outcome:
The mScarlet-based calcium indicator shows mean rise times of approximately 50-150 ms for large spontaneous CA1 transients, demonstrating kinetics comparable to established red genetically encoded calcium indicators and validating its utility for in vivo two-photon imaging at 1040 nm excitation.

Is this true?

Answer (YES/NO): NO